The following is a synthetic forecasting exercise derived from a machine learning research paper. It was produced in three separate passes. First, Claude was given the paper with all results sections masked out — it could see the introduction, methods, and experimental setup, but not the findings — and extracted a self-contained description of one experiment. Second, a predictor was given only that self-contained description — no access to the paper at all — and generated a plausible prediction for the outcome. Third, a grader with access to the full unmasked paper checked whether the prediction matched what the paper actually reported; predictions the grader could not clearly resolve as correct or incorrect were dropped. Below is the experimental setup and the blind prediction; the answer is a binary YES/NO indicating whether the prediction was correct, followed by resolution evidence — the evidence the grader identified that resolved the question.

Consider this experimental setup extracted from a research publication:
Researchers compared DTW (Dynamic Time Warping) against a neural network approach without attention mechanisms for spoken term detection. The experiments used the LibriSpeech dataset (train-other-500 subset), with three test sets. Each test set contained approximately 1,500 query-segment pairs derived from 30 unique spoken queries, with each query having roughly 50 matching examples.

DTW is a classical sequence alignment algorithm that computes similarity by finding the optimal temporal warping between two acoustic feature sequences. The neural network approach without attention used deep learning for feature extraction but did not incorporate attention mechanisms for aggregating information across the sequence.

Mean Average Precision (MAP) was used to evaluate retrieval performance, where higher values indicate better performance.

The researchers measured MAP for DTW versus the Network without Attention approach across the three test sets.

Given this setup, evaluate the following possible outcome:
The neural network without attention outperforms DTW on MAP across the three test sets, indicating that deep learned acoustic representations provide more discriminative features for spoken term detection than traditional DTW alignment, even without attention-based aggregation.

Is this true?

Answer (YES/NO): NO